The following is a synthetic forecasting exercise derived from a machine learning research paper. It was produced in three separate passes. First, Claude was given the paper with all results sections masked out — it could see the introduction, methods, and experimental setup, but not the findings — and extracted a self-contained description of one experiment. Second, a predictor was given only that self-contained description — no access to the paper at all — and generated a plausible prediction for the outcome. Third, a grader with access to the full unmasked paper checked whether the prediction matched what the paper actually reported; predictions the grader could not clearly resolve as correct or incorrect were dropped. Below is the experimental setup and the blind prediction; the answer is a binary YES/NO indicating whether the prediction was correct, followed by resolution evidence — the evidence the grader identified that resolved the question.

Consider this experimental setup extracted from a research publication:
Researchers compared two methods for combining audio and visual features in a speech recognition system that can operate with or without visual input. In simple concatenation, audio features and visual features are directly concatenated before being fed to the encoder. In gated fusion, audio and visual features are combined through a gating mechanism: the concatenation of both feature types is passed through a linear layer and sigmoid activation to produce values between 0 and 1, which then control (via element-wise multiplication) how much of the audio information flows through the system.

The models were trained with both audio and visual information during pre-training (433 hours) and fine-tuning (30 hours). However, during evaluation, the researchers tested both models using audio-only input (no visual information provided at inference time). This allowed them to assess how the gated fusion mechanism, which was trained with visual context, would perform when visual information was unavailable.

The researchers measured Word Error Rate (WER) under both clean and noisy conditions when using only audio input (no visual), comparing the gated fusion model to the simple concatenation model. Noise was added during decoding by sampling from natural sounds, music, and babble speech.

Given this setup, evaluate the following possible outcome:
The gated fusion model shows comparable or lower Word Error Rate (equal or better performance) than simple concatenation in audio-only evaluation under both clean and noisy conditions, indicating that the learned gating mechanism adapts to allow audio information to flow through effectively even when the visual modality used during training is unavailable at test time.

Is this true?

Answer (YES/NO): YES